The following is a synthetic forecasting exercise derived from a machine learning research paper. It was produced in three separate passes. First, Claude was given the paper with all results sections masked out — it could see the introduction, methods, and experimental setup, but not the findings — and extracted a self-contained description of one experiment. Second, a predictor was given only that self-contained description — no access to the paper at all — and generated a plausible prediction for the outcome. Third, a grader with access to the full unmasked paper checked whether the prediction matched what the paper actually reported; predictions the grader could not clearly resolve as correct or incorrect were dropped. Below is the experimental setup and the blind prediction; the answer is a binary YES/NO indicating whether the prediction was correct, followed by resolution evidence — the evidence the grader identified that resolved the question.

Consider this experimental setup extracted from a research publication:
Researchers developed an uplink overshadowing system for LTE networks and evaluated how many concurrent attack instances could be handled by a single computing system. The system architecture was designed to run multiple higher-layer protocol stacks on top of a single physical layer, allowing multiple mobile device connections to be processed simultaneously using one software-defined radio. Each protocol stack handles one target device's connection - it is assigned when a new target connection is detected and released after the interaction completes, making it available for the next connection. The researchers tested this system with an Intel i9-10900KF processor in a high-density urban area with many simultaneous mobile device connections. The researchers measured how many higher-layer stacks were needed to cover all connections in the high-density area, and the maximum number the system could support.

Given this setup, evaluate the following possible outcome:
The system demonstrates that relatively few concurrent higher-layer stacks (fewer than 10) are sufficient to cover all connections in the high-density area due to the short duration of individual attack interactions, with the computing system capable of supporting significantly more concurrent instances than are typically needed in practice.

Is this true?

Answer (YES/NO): YES